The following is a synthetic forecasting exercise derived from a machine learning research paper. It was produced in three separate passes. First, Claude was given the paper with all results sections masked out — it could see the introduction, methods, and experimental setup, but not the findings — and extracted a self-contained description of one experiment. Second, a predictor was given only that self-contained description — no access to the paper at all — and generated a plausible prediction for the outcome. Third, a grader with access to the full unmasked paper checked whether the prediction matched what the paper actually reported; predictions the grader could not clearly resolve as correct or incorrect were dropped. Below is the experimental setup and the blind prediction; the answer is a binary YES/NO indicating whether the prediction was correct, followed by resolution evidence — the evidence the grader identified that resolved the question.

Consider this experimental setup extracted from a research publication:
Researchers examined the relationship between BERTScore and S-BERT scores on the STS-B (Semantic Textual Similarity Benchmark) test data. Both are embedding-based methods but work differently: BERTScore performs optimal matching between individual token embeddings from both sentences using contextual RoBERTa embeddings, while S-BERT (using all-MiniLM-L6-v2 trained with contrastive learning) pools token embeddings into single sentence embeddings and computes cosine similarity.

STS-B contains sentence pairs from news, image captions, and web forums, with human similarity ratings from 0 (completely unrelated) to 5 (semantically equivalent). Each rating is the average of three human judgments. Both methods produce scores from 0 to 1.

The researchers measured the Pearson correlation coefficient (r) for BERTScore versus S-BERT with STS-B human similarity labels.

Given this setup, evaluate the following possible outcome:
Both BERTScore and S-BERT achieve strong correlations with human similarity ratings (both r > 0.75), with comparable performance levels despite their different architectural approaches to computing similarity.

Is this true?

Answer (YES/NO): NO